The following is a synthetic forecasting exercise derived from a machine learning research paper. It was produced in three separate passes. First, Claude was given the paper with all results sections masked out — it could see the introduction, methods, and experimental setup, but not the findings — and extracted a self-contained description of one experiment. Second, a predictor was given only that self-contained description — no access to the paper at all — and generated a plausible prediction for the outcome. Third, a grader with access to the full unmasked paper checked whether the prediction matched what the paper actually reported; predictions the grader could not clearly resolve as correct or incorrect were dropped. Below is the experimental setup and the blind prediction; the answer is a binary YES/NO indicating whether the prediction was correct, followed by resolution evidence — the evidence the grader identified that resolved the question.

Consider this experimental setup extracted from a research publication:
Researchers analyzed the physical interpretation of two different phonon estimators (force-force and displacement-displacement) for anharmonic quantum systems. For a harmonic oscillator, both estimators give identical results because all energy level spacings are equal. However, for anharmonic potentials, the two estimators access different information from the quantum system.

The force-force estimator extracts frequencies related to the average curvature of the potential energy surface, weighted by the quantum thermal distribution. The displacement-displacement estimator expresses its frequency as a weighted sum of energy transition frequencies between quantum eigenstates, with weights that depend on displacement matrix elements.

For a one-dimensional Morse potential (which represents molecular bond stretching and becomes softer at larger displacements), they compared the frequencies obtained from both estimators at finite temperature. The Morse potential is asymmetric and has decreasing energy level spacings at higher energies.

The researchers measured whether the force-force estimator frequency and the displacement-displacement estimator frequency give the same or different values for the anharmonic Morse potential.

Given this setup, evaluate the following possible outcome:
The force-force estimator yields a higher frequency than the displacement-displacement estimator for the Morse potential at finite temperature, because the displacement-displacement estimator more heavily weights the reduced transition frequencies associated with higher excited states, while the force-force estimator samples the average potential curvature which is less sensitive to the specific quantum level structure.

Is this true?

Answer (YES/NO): NO